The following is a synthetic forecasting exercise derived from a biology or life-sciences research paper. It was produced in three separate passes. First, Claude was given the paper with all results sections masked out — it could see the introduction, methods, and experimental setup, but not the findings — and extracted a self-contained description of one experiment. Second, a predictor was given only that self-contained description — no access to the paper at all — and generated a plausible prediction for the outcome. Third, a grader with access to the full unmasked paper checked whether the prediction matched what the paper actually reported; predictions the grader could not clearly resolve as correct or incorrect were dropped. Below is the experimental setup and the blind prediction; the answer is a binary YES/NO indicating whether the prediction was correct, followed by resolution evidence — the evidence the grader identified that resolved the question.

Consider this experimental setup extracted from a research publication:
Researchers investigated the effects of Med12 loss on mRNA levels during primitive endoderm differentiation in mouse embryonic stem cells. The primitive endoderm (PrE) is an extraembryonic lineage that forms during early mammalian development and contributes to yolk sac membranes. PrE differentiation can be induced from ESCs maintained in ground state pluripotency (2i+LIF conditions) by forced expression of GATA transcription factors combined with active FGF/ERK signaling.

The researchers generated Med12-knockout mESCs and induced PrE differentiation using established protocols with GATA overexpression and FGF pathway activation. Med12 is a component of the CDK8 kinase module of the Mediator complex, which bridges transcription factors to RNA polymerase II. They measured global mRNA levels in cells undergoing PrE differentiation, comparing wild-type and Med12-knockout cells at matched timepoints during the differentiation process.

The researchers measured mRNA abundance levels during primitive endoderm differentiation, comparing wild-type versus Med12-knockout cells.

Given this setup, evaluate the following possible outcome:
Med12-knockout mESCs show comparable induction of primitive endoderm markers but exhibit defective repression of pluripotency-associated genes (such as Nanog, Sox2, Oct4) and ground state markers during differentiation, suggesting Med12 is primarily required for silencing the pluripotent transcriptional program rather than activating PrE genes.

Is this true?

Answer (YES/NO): NO